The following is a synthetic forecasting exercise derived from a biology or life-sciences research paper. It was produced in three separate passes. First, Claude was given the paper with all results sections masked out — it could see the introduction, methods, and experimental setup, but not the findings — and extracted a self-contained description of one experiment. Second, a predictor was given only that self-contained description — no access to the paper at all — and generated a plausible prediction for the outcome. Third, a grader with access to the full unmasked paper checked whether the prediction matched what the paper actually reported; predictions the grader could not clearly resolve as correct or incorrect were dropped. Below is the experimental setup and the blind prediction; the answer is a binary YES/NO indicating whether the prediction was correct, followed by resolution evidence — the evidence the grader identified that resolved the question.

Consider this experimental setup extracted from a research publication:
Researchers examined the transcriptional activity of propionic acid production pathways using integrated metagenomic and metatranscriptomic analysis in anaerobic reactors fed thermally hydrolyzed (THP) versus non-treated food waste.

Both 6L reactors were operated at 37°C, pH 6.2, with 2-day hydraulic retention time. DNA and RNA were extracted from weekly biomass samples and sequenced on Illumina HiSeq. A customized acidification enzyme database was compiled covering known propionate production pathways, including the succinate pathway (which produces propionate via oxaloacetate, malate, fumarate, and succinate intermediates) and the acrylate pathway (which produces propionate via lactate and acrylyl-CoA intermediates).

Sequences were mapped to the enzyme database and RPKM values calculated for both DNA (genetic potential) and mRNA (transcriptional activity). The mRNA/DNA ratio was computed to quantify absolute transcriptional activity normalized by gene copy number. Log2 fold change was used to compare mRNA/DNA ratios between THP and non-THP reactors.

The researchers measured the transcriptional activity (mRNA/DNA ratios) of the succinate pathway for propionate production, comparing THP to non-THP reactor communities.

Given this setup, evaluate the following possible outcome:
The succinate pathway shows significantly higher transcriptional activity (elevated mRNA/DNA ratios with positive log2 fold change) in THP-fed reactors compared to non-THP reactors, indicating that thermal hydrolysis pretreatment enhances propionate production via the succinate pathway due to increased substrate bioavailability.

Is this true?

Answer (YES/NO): NO